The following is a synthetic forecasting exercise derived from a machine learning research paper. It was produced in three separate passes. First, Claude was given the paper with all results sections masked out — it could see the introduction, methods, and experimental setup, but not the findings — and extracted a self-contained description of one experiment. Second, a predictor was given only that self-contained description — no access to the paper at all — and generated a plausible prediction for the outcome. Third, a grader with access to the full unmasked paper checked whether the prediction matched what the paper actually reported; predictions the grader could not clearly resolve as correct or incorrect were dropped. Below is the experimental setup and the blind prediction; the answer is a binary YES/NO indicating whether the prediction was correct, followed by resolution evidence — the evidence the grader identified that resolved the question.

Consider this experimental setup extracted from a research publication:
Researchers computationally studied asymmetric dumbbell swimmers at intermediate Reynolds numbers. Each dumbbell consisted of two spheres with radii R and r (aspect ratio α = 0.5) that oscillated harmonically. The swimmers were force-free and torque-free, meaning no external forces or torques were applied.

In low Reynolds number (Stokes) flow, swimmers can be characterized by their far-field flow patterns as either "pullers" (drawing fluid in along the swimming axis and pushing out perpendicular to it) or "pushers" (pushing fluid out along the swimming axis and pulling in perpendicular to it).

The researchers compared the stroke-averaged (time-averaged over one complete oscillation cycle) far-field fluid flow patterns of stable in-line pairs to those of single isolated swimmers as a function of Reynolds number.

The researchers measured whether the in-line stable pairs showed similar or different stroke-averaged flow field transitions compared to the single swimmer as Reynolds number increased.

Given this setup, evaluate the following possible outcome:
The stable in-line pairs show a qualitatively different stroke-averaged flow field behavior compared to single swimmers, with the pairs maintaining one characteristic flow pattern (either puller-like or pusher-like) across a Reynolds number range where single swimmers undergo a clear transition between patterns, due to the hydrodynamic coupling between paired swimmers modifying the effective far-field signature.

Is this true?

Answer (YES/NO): NO